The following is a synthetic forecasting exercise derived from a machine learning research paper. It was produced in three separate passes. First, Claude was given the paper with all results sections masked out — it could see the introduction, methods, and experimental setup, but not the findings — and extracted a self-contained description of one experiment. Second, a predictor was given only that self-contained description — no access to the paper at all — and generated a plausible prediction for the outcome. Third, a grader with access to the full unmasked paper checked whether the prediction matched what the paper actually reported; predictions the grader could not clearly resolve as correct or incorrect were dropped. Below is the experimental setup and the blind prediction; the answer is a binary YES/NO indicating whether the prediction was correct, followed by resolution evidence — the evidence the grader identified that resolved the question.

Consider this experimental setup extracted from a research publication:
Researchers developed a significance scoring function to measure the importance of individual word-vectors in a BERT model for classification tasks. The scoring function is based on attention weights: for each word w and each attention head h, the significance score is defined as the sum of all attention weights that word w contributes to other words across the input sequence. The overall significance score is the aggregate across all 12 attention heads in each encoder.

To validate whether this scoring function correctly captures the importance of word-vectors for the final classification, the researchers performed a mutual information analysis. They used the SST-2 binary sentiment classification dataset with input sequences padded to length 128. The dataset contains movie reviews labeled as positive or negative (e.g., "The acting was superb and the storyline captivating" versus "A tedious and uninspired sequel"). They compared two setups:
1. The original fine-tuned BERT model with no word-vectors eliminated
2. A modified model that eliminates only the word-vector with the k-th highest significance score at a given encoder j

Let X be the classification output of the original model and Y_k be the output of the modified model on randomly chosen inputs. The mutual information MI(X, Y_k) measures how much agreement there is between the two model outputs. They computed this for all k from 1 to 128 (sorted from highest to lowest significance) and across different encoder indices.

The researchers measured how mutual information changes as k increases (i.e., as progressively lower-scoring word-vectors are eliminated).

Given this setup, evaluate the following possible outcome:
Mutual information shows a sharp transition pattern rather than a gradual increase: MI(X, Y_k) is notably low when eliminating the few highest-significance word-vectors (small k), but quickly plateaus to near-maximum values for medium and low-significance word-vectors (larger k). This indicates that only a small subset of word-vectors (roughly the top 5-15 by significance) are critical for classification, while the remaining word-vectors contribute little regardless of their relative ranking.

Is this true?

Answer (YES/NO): NO